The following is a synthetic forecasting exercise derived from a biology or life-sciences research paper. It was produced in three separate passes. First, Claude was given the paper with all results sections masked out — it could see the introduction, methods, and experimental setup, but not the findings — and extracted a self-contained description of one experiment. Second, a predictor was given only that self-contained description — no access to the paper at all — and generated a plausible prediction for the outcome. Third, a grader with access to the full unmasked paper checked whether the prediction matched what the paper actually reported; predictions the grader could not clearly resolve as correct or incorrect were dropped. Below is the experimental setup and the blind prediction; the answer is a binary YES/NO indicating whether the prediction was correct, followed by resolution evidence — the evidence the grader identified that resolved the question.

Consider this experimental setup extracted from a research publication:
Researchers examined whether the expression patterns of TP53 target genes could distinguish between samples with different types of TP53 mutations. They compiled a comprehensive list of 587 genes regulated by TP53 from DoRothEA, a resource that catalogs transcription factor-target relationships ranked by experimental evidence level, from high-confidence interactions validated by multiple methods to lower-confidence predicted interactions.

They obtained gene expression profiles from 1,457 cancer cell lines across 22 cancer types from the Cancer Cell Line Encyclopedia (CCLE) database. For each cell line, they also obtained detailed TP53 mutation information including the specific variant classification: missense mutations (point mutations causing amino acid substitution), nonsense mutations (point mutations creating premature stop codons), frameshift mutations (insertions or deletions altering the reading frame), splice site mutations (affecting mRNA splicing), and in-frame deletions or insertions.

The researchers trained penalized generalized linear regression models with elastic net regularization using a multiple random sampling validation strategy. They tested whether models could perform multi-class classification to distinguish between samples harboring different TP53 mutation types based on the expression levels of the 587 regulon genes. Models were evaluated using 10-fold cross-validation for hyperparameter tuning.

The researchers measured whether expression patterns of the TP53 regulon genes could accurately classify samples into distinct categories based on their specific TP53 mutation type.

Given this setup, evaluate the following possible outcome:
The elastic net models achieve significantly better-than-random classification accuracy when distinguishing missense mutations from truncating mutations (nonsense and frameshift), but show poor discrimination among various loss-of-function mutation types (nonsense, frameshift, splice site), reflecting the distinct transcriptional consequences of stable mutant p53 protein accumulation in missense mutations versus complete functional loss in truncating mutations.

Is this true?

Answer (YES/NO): NO